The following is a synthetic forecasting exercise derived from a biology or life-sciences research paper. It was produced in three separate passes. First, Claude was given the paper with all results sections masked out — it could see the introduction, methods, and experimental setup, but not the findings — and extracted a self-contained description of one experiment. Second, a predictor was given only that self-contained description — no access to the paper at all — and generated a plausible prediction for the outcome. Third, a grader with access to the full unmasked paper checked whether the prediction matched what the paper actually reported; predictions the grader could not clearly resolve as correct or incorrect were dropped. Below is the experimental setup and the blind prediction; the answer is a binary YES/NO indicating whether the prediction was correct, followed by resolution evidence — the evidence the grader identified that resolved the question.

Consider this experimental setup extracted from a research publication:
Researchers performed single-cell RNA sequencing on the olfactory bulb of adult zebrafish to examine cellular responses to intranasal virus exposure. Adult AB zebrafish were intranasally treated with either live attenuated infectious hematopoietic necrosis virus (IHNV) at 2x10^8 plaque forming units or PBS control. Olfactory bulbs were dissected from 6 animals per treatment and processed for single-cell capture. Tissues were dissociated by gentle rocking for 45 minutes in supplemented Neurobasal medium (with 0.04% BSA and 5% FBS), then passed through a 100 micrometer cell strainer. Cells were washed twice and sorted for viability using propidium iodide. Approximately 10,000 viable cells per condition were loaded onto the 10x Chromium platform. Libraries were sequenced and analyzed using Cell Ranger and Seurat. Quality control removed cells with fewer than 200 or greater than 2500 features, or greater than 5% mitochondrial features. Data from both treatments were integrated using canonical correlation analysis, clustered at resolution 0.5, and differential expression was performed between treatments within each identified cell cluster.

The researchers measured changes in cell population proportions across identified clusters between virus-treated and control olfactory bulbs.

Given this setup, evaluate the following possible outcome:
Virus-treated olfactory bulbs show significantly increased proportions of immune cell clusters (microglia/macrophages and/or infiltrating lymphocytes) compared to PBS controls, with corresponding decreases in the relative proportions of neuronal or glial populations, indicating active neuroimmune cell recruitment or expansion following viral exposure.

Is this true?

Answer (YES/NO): NO